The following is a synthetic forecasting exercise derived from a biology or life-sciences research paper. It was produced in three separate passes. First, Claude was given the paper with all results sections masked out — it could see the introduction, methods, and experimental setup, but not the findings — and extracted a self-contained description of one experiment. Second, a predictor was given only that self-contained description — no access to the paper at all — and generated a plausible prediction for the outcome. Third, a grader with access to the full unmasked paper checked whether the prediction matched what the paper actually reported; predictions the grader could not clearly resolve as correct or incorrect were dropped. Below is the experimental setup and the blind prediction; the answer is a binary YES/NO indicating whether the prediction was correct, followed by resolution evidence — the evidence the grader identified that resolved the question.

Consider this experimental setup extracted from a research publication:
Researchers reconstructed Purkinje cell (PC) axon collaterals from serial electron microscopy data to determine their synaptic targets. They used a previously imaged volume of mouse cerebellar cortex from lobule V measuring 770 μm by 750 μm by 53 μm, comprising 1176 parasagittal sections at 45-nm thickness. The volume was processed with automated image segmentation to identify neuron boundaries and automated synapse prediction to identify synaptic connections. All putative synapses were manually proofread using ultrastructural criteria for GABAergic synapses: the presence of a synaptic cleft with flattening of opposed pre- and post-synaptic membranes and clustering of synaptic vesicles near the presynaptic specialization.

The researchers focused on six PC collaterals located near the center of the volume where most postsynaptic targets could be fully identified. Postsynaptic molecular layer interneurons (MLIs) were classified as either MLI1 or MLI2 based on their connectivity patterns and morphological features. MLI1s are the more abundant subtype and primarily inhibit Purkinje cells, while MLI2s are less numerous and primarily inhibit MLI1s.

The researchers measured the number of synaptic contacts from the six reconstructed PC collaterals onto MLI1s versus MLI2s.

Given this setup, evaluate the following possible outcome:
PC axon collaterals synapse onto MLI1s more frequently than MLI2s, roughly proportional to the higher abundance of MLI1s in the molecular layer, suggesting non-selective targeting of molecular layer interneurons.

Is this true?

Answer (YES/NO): NO